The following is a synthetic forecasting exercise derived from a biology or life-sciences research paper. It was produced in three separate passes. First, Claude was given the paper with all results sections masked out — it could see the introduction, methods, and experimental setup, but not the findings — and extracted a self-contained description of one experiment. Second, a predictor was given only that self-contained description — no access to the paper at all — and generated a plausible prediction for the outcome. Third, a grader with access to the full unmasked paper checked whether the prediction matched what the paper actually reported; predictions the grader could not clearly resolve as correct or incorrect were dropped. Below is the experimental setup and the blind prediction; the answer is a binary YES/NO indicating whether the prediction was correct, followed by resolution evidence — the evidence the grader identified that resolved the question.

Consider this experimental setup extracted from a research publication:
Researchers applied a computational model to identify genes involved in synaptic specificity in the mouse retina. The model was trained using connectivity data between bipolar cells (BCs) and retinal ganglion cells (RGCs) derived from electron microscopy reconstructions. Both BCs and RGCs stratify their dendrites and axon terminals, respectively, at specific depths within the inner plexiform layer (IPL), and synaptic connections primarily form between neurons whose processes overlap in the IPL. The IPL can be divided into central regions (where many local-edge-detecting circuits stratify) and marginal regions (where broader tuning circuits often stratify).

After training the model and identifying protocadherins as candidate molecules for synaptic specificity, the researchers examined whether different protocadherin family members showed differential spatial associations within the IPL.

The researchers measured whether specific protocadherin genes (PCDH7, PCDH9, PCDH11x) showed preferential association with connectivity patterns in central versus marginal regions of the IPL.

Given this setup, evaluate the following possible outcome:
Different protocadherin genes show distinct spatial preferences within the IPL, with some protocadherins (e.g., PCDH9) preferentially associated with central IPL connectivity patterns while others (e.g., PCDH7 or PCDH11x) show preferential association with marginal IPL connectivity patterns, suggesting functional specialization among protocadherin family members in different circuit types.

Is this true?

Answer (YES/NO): NO